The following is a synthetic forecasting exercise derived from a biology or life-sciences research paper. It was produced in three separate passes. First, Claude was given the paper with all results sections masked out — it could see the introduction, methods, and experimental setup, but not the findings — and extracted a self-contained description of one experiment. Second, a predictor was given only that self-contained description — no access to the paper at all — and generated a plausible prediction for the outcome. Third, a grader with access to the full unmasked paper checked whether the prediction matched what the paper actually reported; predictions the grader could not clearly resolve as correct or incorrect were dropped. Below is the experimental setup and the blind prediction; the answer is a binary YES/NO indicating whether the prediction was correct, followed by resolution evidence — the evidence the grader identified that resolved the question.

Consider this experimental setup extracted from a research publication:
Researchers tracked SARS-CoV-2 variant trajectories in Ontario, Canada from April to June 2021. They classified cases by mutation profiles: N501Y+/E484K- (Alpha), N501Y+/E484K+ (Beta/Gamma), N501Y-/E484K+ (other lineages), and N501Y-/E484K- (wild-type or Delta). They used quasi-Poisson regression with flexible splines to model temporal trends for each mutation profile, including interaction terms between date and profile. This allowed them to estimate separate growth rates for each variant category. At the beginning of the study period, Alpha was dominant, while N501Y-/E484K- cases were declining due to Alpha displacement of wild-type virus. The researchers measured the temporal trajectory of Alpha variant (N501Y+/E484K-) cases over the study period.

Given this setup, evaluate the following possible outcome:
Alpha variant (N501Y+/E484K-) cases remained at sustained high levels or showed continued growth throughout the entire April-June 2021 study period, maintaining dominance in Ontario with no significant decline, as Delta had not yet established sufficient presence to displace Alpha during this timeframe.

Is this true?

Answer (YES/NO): NO